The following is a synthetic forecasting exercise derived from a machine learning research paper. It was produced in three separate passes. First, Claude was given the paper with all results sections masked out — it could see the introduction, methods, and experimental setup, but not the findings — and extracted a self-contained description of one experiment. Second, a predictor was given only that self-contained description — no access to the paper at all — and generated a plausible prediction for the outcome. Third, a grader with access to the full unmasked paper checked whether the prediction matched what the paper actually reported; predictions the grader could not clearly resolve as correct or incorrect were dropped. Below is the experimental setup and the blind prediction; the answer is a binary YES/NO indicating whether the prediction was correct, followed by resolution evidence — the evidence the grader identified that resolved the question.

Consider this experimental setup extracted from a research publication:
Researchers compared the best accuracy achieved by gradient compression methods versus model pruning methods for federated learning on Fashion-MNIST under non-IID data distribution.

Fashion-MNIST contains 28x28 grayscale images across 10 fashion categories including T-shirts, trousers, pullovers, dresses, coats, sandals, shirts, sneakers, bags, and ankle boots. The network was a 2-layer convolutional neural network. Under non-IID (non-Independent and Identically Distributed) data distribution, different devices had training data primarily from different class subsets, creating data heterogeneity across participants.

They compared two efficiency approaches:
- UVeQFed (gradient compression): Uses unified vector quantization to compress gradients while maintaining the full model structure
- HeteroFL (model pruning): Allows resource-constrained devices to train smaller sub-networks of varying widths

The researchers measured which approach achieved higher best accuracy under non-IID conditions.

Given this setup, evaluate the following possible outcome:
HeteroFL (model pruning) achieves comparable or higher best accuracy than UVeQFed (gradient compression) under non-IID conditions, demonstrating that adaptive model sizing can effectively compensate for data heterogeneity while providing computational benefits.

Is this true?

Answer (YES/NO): YES